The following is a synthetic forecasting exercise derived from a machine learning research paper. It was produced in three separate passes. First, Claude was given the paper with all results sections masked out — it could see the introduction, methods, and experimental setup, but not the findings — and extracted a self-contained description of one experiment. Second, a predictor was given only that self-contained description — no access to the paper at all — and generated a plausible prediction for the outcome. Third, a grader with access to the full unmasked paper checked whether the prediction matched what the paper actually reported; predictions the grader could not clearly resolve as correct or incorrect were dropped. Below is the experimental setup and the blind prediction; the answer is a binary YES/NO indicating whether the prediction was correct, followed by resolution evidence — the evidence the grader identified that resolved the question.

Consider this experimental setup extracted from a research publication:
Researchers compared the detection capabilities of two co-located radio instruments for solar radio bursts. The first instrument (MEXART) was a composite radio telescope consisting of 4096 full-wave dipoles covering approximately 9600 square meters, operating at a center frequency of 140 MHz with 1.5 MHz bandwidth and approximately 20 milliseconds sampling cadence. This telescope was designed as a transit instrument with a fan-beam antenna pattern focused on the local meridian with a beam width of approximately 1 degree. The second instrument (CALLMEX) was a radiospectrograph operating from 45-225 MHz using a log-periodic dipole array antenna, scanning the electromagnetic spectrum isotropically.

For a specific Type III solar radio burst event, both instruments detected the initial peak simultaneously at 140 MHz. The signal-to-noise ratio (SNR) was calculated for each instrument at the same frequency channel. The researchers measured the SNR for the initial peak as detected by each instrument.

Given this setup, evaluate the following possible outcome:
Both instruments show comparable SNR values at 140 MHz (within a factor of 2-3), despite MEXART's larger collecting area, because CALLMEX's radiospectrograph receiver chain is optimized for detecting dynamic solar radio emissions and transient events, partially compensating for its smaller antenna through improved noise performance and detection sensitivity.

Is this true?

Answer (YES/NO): NO